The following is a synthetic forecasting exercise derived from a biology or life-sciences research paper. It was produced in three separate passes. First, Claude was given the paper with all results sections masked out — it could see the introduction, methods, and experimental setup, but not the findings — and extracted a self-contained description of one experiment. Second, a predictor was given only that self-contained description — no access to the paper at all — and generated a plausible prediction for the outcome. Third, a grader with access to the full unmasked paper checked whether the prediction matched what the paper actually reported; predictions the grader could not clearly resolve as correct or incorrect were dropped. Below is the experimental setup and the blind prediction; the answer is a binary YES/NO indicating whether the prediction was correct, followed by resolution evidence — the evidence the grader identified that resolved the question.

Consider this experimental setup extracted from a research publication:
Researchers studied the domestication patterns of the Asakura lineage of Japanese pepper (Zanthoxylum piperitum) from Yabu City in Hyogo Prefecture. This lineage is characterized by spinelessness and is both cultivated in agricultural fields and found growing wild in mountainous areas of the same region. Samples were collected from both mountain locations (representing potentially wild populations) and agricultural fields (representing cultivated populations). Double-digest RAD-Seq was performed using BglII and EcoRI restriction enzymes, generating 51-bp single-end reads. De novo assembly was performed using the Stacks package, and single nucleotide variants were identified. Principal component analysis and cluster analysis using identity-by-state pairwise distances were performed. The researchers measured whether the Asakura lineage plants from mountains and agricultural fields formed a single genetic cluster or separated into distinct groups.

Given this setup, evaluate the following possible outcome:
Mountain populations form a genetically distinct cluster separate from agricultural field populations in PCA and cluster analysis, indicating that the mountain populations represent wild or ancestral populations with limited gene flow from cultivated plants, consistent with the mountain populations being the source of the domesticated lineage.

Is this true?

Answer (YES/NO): NO